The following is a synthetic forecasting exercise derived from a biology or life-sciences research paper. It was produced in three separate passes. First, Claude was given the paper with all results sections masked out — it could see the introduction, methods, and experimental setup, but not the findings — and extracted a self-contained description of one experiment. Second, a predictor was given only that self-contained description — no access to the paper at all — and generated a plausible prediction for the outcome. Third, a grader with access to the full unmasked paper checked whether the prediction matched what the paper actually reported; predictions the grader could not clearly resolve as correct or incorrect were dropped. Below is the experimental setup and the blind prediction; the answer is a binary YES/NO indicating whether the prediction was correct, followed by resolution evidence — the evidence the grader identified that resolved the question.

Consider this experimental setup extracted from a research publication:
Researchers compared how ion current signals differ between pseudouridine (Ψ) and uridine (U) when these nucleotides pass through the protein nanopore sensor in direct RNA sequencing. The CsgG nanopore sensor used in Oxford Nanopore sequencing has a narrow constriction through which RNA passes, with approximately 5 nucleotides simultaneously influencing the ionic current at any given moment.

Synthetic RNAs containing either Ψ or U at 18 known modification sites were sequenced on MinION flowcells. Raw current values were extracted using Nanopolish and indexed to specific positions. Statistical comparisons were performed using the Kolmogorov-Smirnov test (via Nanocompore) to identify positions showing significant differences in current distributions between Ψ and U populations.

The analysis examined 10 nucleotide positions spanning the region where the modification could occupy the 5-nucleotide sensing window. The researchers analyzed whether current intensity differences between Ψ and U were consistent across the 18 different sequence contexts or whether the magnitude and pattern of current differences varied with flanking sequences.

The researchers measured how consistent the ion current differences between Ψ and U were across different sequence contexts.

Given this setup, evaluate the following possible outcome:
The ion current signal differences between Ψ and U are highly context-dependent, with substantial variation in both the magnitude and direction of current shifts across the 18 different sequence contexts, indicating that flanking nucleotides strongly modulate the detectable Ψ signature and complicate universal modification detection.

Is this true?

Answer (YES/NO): YES